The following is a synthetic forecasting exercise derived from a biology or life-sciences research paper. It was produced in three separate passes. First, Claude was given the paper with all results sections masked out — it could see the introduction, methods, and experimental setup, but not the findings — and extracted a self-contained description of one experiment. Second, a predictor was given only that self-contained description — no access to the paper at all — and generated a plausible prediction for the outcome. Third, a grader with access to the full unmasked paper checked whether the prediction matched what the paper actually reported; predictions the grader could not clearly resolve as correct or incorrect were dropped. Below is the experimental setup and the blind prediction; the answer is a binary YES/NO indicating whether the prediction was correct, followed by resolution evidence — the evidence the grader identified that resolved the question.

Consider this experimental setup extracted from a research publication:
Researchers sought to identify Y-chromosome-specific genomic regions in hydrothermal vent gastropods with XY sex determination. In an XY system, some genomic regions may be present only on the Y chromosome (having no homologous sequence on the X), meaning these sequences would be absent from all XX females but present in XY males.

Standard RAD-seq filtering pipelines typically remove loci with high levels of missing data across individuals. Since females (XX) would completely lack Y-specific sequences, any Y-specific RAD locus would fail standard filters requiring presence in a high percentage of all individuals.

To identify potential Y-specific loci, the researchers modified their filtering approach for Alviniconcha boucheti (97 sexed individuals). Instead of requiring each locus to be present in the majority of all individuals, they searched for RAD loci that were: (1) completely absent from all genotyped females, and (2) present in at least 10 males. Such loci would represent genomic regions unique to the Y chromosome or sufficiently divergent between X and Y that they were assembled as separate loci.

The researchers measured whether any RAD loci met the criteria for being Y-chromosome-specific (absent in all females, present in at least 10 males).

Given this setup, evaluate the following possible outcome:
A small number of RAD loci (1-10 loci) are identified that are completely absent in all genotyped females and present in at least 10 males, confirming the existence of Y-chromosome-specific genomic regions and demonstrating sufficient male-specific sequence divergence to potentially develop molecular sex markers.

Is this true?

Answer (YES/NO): NO